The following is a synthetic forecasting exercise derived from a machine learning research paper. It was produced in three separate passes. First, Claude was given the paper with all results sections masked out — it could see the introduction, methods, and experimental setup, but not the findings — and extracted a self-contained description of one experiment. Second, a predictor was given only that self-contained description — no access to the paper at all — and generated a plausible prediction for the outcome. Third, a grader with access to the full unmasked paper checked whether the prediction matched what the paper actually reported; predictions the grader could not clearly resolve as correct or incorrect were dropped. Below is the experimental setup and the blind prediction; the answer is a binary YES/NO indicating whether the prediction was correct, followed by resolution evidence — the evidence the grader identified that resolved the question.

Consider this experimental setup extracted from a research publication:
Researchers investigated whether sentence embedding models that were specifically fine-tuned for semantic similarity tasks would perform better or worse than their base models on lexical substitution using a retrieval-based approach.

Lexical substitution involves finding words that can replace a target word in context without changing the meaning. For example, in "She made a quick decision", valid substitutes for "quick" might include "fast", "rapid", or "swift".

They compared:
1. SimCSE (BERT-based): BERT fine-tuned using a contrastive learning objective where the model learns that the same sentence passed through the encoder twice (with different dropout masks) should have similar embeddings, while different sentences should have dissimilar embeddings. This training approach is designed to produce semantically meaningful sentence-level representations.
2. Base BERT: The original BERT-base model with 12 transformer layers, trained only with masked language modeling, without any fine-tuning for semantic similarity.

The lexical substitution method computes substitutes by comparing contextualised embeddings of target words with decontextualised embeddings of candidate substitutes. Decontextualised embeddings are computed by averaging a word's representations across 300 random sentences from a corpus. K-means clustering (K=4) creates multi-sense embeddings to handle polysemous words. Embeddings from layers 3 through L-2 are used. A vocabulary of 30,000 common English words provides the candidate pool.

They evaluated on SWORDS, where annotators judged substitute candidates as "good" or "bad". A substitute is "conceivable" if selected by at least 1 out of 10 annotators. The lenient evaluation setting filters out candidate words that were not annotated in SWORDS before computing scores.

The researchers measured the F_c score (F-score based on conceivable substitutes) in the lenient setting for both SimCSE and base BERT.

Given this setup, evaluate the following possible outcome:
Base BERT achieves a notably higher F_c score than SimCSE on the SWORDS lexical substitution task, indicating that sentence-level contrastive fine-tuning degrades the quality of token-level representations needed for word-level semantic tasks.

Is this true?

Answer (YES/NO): NO